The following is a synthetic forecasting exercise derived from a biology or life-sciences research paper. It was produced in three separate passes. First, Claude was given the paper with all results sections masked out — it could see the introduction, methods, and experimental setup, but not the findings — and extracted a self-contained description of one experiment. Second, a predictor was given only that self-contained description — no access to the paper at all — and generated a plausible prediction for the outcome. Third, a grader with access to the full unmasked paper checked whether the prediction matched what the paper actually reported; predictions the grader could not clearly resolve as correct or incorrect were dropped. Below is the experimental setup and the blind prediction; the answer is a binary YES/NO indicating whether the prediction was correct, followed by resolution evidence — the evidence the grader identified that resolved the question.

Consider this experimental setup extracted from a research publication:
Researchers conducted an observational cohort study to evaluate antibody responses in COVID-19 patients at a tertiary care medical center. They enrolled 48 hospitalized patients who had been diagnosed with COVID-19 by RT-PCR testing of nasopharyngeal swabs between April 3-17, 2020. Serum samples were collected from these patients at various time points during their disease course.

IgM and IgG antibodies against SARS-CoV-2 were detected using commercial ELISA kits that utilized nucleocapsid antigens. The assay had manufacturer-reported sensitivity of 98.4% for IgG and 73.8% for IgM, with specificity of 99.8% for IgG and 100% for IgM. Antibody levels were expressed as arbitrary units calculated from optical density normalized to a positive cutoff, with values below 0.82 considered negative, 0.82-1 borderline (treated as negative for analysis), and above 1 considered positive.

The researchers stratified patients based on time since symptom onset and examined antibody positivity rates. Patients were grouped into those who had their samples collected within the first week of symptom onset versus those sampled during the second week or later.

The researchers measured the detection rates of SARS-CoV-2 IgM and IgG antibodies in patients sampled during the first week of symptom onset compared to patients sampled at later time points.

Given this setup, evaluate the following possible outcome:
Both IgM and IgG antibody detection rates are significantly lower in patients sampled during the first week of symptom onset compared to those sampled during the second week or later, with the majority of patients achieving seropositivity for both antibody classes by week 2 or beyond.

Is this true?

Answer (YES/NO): YES